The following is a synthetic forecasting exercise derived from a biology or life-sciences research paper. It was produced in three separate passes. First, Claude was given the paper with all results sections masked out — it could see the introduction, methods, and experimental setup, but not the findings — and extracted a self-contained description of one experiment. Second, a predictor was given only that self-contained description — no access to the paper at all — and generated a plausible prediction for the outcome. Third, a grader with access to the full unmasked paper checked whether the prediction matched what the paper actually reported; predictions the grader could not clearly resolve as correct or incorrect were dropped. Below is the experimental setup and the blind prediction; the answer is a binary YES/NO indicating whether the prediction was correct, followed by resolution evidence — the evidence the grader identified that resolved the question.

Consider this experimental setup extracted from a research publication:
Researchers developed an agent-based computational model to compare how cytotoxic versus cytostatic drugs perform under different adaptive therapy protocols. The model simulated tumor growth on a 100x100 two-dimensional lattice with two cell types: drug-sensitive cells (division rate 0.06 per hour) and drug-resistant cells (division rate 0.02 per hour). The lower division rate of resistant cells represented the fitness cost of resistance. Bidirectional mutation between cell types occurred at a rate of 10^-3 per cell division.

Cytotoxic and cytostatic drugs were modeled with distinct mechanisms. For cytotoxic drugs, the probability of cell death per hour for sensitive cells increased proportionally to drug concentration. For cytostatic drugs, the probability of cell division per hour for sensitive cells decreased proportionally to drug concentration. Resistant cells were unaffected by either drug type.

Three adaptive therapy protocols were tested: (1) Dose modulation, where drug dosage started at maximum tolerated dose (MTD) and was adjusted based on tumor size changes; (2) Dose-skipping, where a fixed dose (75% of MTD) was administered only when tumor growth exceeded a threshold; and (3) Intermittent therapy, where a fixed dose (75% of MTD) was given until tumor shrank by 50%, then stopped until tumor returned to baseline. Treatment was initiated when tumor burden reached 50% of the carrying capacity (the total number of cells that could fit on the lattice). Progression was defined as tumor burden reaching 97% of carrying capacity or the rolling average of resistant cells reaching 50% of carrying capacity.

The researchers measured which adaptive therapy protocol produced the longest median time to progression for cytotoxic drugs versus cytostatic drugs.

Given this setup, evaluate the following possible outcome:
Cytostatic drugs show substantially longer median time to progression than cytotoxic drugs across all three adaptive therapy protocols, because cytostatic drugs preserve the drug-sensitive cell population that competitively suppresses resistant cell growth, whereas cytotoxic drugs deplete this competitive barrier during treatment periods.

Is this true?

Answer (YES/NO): NO